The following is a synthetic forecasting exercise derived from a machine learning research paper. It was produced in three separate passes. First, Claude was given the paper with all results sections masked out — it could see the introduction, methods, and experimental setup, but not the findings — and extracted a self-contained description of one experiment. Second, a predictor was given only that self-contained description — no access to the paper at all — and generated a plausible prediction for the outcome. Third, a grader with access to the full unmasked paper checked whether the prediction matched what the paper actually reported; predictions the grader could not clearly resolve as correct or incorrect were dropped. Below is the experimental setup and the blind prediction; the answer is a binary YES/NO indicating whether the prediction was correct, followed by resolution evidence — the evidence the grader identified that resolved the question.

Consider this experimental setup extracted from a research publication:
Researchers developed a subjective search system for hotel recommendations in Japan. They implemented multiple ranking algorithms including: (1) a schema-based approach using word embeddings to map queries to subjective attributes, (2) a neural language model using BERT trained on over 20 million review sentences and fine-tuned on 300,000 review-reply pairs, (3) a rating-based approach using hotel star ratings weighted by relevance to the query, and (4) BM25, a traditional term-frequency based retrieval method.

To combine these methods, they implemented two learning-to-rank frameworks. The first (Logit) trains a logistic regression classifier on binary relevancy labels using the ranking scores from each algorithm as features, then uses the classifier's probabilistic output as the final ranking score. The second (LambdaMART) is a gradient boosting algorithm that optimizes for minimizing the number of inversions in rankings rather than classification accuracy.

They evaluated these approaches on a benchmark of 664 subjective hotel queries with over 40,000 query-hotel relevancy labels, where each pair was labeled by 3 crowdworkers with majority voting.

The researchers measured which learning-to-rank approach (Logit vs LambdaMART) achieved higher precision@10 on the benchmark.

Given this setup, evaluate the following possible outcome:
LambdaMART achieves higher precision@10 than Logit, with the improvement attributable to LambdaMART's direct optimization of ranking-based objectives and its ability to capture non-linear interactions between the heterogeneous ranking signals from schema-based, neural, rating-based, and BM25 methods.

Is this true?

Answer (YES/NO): NO